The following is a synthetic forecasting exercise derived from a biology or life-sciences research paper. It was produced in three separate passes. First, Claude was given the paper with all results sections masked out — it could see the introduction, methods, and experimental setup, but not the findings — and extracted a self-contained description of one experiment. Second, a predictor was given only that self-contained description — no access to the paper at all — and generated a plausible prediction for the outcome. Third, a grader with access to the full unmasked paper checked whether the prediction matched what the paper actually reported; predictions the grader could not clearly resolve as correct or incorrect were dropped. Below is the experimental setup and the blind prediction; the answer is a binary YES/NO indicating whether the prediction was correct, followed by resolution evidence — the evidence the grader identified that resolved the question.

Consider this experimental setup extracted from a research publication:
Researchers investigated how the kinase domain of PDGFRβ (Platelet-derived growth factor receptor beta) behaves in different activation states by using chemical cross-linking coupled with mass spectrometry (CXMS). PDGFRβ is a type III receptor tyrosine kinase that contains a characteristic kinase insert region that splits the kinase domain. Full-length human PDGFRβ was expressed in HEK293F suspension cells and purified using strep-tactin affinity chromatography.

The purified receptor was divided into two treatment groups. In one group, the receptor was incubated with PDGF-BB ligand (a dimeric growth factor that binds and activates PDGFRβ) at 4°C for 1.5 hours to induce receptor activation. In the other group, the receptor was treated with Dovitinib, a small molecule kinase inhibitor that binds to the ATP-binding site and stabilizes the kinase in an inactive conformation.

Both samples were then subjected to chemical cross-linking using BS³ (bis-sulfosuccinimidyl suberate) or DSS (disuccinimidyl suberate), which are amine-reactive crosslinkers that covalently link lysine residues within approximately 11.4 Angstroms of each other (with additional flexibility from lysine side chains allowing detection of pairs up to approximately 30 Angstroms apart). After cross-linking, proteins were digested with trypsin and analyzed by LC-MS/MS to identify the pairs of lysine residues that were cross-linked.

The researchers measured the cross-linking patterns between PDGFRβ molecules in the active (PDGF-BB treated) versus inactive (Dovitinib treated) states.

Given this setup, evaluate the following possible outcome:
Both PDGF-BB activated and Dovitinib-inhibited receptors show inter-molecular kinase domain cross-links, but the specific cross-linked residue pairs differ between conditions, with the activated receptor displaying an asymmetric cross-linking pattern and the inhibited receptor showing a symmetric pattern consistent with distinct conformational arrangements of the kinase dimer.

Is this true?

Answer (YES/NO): NO